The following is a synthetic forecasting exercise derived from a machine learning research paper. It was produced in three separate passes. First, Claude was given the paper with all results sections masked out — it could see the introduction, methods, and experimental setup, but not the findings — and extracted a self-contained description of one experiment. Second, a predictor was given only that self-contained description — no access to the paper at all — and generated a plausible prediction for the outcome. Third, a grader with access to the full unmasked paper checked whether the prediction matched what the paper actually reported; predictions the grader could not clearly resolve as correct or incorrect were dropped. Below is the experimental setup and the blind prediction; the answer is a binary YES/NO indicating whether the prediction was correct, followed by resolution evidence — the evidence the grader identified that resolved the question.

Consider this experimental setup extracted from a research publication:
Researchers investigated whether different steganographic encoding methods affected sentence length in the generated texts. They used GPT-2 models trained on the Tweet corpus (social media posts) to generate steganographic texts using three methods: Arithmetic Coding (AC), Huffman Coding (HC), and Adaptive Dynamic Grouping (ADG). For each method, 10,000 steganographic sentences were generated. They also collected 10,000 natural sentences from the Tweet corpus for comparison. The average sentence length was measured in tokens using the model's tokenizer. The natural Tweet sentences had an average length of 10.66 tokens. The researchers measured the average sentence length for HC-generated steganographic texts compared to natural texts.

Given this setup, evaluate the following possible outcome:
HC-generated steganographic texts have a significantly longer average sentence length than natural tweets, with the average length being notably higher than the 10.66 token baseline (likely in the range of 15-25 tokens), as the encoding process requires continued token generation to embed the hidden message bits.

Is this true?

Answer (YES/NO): NO